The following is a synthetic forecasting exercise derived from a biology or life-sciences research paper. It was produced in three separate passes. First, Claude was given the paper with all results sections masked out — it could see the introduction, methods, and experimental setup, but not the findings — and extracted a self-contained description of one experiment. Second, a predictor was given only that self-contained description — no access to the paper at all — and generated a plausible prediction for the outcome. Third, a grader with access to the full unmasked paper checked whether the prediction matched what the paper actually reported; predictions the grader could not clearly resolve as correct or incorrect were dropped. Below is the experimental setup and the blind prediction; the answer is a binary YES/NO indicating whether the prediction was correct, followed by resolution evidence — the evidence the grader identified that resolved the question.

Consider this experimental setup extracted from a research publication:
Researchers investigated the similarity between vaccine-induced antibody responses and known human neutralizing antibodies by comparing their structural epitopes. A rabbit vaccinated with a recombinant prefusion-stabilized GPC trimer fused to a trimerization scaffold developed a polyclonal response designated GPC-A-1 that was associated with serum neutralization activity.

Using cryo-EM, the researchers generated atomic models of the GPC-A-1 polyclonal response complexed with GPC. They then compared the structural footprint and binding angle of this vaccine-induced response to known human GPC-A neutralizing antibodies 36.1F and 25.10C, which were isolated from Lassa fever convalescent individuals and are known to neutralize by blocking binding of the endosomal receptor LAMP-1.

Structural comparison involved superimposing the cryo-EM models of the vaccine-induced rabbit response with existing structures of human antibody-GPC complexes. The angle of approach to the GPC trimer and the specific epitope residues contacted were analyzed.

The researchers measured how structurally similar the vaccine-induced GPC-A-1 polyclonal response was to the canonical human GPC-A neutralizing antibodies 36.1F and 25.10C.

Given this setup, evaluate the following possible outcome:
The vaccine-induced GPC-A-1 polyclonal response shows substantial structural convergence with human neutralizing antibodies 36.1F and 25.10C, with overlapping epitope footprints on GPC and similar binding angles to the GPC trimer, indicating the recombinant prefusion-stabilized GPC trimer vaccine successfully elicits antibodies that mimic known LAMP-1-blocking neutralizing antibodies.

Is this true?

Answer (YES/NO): YES